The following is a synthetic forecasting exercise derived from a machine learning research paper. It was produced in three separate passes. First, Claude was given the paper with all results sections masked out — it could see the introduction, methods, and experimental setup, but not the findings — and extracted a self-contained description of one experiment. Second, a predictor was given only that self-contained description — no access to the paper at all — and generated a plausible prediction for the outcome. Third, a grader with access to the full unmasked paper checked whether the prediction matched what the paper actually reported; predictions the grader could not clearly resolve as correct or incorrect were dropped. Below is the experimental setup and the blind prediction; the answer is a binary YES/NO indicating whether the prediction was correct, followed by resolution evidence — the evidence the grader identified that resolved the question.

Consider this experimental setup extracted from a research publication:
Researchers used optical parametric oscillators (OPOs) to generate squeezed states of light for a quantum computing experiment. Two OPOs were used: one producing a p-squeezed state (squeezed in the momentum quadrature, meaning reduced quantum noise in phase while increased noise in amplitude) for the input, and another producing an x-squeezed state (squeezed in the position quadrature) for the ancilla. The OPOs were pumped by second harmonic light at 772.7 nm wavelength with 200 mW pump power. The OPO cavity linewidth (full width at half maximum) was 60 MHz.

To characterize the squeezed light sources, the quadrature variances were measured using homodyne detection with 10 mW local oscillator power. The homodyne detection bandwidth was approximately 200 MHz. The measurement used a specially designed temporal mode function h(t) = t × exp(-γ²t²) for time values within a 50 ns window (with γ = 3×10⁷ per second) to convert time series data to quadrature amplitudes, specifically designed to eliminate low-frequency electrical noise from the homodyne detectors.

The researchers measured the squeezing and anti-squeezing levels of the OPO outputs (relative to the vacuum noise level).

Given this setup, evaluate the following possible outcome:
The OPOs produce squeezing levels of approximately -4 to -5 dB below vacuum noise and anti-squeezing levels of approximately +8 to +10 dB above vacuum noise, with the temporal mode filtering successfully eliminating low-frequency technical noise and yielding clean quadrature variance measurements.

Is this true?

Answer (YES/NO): NO